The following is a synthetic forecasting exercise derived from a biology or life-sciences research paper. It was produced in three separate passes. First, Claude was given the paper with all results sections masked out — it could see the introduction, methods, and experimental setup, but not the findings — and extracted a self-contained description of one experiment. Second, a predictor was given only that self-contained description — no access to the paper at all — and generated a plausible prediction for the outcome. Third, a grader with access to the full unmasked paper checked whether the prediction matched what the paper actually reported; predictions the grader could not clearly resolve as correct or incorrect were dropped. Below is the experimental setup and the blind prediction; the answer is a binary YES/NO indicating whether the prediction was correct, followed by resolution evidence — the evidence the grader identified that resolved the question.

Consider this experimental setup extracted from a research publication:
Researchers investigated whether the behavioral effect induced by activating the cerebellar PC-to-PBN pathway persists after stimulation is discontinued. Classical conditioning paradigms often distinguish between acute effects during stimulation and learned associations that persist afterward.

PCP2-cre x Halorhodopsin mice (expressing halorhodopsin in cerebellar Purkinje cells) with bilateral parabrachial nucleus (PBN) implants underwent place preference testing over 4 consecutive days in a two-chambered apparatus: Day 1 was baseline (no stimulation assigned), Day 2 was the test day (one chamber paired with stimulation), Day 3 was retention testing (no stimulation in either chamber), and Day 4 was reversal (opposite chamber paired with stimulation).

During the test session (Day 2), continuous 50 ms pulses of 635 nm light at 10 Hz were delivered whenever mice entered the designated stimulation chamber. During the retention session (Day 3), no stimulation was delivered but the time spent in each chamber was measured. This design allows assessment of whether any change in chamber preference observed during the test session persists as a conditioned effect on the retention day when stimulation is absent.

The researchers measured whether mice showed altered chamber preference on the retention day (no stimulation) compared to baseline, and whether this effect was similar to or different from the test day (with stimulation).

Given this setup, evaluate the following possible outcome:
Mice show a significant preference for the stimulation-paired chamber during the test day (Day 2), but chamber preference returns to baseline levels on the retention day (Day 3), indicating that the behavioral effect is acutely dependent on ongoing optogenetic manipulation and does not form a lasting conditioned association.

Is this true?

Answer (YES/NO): NO